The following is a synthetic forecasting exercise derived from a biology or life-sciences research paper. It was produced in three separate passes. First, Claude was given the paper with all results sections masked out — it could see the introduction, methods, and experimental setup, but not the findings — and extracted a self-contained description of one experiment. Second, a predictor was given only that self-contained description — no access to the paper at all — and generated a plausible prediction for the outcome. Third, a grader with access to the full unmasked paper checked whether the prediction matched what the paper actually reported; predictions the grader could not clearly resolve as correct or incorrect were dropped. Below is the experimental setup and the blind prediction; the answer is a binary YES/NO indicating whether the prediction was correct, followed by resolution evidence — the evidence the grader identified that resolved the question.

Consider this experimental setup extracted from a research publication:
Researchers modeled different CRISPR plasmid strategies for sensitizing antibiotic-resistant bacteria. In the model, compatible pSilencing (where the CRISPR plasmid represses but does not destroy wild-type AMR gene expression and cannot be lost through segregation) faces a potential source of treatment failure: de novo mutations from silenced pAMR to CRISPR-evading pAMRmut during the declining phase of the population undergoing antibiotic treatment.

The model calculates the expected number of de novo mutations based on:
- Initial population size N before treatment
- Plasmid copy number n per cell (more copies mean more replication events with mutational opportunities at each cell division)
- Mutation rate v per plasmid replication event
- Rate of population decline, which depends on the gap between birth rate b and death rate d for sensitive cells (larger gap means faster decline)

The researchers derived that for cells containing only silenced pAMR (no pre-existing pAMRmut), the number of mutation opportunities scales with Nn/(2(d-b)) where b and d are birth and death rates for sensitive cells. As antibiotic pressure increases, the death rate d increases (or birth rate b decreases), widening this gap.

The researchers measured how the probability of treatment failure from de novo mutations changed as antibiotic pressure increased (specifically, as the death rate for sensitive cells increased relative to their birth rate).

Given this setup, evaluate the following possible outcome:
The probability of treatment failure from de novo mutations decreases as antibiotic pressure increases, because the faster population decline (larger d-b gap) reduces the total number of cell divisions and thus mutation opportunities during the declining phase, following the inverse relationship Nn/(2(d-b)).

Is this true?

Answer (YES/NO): YES